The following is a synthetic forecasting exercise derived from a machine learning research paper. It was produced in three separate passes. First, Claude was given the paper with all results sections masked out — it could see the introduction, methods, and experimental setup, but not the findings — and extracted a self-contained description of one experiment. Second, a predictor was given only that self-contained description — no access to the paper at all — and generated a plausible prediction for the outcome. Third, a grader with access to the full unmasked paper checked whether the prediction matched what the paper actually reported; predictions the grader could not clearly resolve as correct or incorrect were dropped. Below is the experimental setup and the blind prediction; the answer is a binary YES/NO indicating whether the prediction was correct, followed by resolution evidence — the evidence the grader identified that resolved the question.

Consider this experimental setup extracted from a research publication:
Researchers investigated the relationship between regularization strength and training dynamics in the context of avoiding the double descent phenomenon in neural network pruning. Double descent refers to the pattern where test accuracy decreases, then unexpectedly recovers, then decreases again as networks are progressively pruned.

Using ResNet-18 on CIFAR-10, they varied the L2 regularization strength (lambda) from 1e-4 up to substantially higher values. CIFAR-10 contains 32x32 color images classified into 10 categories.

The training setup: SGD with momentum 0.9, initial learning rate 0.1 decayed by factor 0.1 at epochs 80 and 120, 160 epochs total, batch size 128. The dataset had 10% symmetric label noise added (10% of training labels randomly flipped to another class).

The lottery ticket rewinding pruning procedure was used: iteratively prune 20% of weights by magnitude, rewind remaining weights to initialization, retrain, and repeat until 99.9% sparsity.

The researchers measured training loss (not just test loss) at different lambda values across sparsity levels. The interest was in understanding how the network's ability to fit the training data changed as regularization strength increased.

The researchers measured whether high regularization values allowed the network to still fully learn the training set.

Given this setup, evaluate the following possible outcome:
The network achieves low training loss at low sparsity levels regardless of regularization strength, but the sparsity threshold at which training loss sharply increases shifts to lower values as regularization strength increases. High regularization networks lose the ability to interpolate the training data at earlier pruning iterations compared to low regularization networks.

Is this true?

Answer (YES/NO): NO